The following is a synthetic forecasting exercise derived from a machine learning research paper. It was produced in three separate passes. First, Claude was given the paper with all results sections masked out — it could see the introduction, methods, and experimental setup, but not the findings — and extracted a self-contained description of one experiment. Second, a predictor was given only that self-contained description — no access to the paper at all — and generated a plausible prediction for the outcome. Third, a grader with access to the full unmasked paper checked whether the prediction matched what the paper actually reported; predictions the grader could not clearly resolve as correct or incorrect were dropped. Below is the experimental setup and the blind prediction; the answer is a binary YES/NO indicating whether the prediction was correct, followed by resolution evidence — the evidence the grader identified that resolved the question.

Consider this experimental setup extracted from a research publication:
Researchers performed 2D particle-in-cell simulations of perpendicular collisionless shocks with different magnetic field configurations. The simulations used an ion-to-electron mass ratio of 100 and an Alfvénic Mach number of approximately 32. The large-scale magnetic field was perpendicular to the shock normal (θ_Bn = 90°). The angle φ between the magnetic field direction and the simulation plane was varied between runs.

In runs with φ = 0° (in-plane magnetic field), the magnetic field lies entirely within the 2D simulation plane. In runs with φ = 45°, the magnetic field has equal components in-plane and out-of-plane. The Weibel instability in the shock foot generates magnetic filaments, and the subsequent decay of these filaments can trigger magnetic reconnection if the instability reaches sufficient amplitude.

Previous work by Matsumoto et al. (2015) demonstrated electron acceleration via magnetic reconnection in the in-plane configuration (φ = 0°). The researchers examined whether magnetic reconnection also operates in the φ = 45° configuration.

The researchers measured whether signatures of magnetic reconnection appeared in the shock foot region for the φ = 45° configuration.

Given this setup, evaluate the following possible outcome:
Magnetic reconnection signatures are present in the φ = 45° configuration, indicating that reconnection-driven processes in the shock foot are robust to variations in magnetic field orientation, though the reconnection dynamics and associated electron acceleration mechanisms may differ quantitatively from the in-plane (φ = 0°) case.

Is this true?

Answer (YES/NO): YES